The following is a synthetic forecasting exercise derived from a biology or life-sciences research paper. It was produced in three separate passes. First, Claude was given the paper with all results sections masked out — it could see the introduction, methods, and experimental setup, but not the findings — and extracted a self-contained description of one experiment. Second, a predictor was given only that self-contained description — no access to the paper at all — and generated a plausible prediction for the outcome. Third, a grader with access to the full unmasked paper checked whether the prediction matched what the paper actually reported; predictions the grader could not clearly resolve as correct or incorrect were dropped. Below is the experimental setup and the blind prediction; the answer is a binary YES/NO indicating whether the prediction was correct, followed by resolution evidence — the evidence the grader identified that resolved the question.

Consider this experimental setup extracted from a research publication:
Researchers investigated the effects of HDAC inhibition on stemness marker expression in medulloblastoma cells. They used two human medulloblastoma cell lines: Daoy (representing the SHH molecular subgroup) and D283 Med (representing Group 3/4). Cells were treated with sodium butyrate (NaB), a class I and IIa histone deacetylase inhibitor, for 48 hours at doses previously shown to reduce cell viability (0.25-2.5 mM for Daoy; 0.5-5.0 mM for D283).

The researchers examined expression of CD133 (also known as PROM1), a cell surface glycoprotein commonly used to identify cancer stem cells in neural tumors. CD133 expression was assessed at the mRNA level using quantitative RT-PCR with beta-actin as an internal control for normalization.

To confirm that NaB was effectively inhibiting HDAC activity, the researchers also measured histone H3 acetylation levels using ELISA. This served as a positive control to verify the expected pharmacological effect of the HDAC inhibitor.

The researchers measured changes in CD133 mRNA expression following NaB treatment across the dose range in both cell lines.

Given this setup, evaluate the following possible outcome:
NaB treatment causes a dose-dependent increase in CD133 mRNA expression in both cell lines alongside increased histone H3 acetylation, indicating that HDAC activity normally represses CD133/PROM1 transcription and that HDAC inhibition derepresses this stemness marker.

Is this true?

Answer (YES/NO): NO